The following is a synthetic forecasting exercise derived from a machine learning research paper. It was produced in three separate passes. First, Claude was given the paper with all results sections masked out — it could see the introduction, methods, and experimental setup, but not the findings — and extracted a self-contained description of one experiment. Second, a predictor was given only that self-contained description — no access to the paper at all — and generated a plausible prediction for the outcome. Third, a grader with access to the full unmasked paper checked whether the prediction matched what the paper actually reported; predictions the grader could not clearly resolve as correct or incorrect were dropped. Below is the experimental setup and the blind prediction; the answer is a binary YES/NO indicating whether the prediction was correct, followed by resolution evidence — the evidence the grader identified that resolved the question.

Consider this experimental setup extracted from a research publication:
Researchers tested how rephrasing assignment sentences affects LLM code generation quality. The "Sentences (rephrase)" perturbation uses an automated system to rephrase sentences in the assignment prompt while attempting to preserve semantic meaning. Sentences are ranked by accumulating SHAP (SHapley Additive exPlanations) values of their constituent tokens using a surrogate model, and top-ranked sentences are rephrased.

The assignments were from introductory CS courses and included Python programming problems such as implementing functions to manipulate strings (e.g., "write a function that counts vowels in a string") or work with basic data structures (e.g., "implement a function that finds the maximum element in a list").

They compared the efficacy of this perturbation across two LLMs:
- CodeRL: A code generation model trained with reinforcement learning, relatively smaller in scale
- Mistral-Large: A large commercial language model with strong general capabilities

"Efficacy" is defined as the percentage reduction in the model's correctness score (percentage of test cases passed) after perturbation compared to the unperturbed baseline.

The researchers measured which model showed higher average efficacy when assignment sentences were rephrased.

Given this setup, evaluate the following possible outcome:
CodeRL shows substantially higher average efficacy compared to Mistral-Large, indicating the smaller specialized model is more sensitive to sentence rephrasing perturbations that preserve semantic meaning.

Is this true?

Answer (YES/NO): NO